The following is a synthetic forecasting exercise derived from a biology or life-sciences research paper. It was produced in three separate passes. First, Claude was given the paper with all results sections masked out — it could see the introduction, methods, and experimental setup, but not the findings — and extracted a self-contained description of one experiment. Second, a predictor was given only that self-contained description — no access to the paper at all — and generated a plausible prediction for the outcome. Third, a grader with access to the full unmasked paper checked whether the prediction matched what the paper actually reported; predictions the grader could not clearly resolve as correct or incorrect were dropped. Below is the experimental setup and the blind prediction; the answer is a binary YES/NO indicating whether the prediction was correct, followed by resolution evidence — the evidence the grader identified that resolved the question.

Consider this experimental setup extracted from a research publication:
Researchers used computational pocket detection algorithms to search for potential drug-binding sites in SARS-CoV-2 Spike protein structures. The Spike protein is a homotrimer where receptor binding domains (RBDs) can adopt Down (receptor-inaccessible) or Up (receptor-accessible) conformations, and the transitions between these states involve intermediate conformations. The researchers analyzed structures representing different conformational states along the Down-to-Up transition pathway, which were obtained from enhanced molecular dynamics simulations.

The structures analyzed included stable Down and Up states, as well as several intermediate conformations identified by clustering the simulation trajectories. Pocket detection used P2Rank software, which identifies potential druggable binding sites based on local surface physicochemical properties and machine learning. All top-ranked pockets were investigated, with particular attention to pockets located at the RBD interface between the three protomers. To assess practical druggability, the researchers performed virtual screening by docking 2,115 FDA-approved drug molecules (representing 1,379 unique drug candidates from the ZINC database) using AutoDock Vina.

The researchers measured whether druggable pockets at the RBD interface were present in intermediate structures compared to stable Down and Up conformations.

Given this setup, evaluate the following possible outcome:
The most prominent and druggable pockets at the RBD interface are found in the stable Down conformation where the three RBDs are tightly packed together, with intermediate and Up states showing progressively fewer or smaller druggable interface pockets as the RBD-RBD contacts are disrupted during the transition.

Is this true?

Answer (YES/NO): NO